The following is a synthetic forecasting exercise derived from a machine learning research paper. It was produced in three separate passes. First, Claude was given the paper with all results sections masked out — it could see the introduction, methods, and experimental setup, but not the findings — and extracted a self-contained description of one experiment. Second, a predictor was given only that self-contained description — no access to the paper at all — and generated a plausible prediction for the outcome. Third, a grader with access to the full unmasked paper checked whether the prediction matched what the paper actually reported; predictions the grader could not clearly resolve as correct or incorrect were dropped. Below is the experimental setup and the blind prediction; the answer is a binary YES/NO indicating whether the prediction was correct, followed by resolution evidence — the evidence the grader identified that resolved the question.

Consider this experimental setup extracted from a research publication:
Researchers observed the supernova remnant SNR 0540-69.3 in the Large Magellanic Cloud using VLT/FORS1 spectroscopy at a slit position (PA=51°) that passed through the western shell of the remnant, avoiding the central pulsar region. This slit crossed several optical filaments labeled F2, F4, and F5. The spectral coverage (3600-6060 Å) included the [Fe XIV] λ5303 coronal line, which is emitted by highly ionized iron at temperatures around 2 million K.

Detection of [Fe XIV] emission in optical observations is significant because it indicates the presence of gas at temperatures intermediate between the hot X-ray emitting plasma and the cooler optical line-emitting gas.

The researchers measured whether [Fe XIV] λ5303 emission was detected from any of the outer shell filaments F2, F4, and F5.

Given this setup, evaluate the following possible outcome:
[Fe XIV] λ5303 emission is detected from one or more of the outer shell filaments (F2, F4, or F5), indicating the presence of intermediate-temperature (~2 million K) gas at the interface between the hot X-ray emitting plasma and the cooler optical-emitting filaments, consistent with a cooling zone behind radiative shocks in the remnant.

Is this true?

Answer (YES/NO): NO